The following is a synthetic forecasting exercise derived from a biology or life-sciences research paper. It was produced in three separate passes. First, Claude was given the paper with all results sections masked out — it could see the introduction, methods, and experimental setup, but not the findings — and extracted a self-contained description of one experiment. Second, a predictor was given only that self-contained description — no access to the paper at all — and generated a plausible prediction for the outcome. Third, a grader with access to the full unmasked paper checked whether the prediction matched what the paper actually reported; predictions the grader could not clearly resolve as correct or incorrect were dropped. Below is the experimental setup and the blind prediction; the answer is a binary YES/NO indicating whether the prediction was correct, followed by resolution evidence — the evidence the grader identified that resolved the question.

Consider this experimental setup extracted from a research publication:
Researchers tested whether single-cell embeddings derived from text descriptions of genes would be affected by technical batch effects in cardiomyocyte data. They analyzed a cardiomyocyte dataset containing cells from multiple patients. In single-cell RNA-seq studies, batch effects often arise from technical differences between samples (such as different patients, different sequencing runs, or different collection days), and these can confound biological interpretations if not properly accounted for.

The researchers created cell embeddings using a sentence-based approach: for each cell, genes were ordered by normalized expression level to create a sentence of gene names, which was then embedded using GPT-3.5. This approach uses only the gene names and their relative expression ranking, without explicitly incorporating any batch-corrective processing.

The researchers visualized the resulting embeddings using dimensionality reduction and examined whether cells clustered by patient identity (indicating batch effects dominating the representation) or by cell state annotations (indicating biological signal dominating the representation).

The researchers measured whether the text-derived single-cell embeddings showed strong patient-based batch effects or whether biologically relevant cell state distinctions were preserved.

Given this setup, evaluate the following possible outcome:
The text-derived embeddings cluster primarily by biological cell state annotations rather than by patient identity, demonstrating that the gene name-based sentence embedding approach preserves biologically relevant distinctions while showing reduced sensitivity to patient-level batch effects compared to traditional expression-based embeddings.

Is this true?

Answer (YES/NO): YES